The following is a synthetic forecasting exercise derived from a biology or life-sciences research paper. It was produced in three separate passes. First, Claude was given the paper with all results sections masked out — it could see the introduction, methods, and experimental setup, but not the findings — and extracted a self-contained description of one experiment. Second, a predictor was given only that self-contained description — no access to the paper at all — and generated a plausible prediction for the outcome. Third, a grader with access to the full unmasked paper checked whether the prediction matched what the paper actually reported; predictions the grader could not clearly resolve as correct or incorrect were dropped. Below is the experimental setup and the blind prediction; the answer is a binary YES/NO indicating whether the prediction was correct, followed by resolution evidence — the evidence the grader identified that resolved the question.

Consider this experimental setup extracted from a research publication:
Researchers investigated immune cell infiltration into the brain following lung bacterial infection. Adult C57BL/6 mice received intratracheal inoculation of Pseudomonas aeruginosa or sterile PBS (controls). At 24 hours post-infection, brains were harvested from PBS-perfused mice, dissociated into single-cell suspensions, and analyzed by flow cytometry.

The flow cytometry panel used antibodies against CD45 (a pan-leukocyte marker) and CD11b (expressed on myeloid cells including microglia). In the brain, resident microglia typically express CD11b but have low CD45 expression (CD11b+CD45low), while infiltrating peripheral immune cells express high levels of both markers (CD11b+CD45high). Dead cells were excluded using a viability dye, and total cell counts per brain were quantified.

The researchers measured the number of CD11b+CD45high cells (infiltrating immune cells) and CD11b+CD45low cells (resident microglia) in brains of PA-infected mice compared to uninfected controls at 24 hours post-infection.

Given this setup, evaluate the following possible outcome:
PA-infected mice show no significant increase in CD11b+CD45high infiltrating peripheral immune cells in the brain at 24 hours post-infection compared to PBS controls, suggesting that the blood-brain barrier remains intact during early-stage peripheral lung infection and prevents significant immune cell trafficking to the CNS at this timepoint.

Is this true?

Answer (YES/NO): NO